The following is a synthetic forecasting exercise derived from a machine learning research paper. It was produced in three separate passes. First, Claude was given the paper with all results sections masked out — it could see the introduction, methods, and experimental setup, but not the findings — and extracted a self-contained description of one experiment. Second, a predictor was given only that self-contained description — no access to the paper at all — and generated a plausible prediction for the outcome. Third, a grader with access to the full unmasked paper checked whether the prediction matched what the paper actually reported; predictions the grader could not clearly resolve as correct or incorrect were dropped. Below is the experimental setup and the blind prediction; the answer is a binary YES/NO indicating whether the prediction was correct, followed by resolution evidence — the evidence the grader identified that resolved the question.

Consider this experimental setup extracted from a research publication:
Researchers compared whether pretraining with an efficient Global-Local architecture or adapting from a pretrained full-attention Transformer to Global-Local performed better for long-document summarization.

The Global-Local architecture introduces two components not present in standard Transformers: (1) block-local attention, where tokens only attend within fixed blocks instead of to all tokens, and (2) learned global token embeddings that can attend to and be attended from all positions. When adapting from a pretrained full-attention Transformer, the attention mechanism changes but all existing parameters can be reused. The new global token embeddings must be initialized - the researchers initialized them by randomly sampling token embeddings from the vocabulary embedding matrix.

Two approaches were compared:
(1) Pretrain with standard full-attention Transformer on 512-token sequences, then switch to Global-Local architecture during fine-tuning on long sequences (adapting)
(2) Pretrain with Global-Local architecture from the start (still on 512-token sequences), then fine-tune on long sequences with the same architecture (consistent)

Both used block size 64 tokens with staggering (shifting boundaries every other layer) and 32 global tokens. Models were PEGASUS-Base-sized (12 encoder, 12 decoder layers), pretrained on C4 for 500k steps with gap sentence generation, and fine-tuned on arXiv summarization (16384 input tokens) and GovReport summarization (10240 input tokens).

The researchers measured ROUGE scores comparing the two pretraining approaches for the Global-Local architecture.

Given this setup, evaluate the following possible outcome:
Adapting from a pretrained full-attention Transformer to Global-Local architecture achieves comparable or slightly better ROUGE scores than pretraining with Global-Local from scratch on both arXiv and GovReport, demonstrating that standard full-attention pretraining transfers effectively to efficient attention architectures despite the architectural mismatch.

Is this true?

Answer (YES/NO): NO